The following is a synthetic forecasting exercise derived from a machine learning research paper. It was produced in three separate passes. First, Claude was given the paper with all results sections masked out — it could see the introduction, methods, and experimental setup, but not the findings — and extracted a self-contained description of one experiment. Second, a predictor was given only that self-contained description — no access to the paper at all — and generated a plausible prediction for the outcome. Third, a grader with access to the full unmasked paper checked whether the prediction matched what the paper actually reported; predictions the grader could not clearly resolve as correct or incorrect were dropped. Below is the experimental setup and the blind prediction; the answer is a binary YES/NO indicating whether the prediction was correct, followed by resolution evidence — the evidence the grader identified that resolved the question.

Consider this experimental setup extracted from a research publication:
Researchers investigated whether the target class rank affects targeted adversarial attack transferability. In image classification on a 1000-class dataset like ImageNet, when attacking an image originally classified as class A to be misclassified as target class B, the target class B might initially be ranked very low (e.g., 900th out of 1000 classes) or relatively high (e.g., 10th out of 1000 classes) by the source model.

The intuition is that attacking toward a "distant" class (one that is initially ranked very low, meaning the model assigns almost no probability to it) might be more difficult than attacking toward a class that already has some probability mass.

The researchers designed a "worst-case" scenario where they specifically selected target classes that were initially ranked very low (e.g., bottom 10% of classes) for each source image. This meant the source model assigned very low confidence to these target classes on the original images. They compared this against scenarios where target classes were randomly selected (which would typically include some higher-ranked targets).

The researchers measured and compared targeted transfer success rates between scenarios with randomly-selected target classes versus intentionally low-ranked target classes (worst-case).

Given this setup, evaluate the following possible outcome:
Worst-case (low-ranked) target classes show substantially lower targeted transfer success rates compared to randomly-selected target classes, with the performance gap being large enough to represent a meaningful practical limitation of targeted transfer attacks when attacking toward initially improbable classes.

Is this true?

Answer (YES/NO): YES